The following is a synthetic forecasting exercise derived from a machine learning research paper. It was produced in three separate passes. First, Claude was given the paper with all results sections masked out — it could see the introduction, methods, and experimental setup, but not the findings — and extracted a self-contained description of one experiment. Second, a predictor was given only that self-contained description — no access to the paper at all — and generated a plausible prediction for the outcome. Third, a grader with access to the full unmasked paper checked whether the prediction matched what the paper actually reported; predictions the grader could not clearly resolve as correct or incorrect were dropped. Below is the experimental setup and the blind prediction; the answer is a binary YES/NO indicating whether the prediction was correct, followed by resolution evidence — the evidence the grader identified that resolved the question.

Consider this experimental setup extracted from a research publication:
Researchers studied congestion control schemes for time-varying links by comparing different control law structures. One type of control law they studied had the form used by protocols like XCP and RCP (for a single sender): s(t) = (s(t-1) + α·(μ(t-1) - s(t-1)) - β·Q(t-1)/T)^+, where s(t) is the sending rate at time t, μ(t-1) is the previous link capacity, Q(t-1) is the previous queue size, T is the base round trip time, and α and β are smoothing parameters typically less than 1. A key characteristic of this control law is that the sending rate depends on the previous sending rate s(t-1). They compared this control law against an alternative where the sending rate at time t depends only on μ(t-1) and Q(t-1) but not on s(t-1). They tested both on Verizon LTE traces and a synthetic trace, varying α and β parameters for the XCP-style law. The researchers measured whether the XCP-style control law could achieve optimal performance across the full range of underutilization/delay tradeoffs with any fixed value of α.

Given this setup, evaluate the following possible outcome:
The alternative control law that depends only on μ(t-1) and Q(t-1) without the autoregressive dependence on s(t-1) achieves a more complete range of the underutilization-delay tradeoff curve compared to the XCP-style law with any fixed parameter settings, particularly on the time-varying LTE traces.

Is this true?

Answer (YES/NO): YES